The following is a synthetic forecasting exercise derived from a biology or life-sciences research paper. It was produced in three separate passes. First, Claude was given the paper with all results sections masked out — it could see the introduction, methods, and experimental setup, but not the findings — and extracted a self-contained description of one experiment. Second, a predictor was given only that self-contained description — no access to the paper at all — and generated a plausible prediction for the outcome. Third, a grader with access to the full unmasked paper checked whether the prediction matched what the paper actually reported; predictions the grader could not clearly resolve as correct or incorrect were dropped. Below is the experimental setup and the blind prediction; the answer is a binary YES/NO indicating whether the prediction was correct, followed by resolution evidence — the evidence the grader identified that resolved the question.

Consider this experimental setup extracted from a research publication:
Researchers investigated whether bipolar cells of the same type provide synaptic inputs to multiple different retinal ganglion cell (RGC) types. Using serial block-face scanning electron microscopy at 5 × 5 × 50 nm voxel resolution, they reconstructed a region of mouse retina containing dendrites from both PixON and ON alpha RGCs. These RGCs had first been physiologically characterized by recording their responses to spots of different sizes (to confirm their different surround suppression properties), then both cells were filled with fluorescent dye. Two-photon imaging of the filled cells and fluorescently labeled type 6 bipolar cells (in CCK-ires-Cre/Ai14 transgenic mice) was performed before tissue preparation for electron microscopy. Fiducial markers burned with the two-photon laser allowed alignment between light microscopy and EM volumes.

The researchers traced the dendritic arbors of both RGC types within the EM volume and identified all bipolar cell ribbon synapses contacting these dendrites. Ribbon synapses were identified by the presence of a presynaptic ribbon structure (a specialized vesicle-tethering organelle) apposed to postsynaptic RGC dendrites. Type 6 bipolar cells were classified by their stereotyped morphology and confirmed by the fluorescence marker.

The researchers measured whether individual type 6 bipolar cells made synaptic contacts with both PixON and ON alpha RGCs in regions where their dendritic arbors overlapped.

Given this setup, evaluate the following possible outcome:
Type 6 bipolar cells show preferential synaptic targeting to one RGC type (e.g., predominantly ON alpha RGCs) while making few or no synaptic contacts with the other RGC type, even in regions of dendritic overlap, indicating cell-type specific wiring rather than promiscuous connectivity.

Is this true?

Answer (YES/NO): NO